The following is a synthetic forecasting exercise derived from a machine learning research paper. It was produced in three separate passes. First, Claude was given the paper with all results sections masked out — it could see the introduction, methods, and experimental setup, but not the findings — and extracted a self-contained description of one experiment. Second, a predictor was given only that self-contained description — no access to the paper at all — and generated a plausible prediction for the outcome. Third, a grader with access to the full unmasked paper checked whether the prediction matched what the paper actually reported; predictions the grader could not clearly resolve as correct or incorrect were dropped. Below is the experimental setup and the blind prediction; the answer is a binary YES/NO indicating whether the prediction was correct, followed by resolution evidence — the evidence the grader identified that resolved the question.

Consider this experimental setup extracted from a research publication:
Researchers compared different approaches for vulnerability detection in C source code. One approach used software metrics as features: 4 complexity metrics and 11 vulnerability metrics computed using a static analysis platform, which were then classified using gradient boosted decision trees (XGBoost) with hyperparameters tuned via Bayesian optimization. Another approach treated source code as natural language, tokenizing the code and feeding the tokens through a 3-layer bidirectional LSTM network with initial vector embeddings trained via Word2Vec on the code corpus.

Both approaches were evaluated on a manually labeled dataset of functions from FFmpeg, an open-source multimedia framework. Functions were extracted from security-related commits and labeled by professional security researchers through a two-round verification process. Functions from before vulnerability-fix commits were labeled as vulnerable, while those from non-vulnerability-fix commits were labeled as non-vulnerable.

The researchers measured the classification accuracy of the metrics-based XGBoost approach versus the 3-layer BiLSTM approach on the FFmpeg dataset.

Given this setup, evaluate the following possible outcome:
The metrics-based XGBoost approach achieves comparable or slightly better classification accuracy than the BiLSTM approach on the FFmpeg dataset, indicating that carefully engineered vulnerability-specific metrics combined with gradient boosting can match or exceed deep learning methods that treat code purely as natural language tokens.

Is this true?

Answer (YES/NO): NO